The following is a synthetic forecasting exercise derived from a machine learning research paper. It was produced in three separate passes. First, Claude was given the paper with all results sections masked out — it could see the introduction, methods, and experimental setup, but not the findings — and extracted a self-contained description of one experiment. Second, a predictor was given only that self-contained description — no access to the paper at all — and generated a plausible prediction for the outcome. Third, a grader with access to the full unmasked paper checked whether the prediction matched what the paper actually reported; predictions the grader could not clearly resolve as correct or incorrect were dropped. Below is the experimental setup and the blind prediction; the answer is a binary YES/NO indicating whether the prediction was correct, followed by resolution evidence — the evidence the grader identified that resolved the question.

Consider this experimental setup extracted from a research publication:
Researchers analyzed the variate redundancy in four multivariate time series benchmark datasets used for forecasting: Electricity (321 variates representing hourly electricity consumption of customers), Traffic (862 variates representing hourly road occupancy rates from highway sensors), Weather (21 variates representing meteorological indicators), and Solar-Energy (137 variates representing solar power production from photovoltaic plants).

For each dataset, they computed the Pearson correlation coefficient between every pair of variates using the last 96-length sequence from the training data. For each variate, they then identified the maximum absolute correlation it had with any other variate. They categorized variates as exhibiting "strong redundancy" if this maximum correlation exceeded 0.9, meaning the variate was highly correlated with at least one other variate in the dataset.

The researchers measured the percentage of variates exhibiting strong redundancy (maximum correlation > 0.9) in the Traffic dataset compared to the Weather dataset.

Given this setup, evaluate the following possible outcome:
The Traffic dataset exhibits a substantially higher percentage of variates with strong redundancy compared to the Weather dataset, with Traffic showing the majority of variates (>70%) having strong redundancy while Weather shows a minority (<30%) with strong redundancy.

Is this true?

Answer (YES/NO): NO